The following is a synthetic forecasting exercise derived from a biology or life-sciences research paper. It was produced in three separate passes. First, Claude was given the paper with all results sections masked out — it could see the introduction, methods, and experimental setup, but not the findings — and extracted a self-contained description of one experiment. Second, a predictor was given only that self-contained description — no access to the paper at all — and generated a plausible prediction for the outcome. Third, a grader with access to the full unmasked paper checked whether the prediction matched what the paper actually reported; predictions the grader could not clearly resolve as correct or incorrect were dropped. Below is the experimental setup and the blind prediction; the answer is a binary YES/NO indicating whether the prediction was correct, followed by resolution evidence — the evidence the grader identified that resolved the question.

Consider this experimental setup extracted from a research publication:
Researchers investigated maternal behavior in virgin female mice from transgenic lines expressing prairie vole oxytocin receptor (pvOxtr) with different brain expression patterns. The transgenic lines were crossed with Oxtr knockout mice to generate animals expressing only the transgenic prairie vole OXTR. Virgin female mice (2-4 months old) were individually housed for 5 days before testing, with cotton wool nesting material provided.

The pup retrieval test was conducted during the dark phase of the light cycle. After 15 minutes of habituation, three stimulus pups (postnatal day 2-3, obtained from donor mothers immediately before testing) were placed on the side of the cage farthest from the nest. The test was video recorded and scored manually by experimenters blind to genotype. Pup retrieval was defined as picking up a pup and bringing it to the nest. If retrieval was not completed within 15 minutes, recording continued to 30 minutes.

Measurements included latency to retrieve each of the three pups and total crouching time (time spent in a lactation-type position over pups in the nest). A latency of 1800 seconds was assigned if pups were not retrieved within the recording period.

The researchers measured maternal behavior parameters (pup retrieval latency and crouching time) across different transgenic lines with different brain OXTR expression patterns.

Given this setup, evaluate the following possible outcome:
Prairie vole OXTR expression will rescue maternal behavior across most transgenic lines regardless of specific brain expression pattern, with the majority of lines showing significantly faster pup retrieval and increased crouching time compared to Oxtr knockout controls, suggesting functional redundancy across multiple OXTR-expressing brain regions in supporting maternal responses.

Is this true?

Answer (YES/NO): NO